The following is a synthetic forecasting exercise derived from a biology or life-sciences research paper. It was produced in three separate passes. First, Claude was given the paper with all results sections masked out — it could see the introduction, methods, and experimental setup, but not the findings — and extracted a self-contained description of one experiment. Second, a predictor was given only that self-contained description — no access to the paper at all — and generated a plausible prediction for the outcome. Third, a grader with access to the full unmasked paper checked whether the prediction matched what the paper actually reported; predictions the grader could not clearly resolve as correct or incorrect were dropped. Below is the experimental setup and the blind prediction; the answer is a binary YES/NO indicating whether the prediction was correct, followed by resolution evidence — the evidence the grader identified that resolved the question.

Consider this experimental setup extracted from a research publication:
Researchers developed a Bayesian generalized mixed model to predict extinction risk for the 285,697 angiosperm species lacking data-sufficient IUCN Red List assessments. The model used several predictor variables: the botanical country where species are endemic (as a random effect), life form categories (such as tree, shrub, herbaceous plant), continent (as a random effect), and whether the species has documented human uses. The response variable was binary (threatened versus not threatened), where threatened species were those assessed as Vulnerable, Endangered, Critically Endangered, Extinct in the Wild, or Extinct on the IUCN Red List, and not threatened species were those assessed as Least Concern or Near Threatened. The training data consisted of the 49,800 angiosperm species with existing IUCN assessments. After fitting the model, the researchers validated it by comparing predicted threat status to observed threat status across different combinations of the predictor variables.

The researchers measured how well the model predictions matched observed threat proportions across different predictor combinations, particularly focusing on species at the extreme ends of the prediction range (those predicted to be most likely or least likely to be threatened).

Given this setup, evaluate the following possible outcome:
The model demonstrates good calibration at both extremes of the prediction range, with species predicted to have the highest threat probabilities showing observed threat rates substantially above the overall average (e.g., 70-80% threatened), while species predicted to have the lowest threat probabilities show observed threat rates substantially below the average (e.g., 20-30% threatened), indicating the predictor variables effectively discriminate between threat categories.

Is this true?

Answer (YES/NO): NO